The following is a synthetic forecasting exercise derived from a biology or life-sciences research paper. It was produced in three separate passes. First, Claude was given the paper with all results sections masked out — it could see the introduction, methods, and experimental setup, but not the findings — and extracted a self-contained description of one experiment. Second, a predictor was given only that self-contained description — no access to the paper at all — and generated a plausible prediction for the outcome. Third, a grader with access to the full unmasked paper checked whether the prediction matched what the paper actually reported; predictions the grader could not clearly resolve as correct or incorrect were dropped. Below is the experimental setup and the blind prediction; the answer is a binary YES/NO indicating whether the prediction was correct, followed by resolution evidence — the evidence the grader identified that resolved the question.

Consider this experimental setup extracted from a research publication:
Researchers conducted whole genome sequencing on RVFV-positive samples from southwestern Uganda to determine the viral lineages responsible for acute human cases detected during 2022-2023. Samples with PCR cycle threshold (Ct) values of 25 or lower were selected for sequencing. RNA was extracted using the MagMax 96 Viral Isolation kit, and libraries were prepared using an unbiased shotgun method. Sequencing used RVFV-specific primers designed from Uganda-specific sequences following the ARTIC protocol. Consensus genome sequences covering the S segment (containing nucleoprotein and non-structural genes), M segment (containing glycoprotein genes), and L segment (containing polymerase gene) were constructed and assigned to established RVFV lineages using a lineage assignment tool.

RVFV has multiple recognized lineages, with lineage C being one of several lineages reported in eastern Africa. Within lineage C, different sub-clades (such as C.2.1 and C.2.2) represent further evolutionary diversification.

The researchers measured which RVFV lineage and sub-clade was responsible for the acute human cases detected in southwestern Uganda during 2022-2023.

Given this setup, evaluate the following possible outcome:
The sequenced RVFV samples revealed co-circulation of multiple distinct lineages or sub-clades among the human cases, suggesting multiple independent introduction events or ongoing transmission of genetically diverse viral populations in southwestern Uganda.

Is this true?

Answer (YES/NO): NO